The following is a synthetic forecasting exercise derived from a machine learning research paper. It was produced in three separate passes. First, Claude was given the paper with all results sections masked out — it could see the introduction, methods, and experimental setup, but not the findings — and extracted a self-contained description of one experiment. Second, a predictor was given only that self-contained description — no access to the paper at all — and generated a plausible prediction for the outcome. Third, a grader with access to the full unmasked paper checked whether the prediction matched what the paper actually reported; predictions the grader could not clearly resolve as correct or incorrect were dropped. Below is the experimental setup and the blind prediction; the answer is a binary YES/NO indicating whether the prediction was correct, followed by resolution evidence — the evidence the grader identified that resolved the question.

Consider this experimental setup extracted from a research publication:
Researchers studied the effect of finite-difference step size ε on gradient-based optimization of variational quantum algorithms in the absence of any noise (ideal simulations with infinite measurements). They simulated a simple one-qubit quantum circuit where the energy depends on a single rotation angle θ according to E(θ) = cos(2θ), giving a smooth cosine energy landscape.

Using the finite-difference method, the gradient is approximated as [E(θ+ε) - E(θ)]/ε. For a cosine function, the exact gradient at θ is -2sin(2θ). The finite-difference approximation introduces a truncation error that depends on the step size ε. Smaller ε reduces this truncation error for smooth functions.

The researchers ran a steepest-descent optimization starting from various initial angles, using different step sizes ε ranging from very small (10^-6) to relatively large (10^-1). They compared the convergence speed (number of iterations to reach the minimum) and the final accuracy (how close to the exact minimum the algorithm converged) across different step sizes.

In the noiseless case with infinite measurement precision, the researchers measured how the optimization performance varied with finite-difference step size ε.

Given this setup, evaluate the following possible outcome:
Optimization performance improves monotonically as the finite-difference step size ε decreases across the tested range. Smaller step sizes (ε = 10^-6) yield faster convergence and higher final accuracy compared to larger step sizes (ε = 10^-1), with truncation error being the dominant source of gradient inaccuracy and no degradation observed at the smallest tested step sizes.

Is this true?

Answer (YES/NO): YES